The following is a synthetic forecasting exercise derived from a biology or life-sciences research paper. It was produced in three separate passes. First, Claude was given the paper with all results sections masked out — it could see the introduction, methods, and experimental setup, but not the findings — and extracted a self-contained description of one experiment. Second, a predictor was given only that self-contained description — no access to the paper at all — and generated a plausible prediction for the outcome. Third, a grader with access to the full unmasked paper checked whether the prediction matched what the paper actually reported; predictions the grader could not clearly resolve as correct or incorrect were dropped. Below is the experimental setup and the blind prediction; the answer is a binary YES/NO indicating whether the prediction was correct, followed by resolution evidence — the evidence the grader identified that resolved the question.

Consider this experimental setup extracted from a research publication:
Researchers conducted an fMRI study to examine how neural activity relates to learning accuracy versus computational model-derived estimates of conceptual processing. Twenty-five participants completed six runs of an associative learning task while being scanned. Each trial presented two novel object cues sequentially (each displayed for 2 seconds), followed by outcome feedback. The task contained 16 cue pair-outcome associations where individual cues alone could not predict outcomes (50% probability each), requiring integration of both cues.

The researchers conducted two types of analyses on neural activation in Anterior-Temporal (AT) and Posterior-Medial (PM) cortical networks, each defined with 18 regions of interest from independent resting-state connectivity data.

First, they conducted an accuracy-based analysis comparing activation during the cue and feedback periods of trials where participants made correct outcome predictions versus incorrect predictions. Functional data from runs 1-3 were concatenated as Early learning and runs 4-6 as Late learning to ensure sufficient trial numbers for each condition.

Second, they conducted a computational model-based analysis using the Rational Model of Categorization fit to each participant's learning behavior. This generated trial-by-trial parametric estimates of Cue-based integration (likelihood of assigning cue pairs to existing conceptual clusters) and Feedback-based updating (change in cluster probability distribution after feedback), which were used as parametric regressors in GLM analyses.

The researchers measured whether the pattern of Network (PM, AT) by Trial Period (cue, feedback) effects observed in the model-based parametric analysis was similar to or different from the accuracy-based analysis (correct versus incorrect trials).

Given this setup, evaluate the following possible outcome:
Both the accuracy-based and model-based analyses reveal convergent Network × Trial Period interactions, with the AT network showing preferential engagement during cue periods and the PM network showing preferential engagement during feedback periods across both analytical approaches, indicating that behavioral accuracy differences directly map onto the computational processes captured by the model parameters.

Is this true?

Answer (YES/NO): NO